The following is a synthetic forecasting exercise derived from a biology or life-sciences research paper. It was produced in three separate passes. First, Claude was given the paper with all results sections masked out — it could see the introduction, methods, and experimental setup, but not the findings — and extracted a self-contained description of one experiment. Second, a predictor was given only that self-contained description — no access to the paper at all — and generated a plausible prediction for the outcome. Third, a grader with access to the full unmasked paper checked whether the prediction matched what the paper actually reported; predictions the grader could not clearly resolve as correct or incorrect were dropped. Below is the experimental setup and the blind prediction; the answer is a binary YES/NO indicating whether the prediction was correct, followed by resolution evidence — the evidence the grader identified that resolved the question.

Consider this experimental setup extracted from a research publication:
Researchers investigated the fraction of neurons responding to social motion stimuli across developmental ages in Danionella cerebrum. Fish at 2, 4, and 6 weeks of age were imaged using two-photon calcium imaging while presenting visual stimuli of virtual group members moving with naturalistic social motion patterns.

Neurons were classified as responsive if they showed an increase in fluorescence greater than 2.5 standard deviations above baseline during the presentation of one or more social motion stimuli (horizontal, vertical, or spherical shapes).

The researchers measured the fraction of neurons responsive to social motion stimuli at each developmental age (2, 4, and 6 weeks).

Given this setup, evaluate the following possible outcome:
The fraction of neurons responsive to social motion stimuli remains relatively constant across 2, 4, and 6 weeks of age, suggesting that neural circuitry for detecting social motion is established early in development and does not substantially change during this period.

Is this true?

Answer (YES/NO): NO